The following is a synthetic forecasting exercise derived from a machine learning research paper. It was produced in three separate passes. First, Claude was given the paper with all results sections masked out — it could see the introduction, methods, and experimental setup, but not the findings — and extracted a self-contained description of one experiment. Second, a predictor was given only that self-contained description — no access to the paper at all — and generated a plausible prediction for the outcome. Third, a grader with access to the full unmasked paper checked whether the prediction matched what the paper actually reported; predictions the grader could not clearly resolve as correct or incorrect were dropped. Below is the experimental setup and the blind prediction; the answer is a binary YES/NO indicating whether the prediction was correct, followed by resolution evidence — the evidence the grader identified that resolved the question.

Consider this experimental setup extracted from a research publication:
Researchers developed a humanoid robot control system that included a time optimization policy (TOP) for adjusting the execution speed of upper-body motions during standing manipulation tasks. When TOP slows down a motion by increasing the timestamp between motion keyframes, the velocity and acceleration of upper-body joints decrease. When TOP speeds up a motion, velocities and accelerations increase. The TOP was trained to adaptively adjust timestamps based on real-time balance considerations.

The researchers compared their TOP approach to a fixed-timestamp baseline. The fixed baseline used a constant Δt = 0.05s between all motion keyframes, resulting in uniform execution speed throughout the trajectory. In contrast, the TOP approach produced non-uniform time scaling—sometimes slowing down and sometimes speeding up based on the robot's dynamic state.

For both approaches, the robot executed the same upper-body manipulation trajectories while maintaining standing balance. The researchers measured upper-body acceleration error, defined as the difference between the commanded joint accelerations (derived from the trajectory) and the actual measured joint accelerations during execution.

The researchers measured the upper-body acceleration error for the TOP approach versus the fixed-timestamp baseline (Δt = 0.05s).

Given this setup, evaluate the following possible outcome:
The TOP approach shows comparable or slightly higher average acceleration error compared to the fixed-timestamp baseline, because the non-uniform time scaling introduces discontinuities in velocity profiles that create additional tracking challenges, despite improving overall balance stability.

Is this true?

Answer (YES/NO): YES